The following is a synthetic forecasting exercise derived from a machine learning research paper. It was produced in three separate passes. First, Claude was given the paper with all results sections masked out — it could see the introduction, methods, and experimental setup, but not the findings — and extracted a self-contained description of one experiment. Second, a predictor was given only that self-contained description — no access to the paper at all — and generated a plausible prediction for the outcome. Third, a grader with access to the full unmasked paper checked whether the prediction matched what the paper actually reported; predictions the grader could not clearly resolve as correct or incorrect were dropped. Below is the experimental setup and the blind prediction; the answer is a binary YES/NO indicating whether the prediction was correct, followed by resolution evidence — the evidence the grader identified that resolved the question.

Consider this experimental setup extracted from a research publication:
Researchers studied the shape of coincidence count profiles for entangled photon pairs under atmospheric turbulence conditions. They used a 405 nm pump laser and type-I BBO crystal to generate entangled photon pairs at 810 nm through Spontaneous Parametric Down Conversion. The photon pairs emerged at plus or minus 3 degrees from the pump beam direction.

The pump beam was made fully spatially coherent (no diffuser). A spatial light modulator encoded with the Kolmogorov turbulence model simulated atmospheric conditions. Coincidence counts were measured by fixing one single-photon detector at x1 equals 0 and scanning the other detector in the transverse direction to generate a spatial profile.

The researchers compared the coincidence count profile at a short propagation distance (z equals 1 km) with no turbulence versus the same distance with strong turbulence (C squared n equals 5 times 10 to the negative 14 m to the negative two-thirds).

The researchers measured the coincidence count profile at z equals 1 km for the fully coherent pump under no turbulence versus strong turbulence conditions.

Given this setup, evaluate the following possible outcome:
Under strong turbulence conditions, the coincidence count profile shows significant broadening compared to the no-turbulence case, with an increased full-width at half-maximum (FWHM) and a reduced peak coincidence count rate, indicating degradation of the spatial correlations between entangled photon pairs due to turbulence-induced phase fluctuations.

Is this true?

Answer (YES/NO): NO